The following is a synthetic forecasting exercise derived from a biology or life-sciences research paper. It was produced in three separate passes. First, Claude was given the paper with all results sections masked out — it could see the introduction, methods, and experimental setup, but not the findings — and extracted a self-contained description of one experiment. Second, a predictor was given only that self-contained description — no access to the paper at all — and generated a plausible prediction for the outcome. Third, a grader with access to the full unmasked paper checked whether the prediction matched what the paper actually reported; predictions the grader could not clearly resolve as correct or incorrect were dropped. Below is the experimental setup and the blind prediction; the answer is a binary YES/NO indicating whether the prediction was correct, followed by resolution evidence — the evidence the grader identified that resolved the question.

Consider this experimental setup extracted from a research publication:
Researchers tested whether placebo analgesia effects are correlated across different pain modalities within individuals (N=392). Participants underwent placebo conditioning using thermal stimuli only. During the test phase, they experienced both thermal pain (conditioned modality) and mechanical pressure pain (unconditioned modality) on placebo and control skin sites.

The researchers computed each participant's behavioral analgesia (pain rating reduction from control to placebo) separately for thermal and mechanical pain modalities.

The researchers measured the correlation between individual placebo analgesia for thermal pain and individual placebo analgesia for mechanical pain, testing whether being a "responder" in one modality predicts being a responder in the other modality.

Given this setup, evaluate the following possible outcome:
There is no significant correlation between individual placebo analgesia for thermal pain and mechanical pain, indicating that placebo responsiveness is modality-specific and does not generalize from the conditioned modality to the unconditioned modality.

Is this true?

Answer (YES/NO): NO